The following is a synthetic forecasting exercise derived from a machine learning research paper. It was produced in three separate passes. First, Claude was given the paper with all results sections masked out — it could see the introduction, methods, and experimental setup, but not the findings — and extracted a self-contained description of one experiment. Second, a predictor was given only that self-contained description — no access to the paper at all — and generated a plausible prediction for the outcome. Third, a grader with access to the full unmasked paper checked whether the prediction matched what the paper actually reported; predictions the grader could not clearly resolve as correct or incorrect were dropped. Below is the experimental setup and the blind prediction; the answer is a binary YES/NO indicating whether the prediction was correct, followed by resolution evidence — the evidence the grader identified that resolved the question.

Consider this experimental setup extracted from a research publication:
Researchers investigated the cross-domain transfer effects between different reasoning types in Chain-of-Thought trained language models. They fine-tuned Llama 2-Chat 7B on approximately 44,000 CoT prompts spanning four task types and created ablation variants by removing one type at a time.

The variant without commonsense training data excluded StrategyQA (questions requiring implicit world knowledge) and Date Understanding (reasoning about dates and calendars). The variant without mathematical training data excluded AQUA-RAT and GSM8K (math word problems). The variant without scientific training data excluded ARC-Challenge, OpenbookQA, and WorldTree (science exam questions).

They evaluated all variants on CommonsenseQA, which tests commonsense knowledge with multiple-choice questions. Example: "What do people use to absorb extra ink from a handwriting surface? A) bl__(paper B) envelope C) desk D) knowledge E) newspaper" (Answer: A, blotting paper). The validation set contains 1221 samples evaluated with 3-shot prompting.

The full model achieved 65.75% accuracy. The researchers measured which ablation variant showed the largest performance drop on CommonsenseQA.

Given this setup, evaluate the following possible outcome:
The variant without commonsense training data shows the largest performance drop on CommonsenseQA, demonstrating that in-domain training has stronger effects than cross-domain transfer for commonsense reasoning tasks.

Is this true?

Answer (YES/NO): NO